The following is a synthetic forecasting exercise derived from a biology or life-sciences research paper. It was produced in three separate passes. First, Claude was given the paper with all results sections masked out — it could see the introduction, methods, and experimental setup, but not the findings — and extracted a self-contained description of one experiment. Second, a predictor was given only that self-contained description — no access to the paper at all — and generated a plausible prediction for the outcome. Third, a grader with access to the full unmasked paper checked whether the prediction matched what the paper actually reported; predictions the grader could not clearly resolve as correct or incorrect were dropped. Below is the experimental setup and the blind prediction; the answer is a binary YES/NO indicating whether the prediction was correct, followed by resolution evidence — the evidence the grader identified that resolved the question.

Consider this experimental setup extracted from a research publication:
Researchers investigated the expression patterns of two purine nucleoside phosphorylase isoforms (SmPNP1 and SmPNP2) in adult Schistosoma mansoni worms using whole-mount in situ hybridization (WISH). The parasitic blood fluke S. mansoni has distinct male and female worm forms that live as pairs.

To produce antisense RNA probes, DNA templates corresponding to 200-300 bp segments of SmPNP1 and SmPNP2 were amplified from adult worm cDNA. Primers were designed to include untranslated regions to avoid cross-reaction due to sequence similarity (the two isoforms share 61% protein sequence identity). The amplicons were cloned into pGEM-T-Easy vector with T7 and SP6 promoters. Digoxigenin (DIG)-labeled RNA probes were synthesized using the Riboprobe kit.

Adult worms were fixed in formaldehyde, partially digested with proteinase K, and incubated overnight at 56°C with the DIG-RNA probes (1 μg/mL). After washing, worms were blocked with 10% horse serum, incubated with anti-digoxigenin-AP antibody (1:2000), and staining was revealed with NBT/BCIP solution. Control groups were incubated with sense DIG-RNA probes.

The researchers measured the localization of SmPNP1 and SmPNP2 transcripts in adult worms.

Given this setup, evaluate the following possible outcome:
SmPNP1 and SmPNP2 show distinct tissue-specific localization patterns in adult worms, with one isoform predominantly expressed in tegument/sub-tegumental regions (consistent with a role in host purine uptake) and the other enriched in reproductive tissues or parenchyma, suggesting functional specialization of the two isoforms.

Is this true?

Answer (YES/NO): NO